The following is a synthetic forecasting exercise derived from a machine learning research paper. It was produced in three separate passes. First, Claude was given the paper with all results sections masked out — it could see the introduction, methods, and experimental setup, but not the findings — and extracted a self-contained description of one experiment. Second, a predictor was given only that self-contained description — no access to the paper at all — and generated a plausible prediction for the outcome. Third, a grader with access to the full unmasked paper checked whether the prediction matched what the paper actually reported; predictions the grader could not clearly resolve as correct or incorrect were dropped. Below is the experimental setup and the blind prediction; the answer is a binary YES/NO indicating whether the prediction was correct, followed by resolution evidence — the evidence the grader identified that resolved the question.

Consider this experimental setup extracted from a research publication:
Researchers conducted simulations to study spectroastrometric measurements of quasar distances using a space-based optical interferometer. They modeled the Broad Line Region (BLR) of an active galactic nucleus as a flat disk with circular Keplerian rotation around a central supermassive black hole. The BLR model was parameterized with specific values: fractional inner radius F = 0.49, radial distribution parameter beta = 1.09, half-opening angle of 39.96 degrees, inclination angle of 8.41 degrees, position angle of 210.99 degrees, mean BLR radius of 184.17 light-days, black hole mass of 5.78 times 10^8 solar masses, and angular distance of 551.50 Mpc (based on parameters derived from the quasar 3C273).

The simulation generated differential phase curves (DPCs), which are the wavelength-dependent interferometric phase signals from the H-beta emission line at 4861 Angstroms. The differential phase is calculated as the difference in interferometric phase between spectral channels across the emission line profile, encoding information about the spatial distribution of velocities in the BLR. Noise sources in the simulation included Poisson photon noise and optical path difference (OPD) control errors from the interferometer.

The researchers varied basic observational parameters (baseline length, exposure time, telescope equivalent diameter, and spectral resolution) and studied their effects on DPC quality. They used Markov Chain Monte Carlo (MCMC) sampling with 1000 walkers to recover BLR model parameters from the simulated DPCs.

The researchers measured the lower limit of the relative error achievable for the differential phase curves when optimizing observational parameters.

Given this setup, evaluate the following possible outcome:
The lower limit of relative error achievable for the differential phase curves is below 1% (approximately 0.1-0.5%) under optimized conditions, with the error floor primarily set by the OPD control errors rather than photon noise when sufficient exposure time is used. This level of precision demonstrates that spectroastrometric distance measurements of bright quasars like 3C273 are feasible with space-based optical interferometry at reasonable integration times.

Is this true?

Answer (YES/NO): NO